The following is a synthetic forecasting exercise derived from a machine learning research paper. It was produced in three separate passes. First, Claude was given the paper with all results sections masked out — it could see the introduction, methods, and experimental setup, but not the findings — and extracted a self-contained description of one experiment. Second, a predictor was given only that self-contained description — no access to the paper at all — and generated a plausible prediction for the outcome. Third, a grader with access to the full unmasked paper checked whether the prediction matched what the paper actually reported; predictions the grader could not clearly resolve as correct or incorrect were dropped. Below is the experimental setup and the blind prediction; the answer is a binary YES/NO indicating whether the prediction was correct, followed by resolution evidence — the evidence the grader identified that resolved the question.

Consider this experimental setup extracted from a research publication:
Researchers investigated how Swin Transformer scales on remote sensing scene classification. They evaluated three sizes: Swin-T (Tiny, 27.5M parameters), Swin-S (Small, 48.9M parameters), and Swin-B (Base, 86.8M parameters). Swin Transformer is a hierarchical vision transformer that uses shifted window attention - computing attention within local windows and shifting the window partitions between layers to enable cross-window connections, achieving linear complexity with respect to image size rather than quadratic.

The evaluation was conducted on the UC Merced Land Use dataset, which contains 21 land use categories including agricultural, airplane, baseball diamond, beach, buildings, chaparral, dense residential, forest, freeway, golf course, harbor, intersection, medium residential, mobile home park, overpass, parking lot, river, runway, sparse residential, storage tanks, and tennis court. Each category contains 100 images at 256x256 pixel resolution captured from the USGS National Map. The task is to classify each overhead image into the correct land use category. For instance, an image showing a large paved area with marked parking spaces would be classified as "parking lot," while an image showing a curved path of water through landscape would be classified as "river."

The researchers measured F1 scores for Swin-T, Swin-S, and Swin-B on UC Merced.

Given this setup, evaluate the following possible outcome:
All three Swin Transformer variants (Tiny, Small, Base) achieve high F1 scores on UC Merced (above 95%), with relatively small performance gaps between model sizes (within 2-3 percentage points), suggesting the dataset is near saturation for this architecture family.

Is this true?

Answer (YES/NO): NO